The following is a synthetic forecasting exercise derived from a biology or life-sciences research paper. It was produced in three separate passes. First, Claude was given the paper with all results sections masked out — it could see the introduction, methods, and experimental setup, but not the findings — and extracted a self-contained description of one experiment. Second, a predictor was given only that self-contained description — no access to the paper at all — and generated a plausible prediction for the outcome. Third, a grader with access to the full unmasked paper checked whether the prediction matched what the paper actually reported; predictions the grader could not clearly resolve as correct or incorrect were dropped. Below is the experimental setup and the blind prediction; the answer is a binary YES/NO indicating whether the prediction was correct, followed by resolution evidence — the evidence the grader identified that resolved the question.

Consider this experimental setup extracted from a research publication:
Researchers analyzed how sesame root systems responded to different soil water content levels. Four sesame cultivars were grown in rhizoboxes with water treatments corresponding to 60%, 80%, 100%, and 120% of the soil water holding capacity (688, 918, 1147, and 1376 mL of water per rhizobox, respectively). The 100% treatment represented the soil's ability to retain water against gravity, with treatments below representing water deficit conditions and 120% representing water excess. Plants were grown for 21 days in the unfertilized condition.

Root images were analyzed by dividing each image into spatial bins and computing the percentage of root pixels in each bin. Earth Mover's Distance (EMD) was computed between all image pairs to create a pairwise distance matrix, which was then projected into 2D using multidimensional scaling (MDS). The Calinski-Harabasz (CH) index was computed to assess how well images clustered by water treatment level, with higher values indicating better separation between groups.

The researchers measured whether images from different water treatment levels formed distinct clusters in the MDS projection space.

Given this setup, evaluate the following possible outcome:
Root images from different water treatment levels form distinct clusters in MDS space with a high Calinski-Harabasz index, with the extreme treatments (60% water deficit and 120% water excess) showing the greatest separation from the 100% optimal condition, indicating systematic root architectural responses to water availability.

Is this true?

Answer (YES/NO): NO